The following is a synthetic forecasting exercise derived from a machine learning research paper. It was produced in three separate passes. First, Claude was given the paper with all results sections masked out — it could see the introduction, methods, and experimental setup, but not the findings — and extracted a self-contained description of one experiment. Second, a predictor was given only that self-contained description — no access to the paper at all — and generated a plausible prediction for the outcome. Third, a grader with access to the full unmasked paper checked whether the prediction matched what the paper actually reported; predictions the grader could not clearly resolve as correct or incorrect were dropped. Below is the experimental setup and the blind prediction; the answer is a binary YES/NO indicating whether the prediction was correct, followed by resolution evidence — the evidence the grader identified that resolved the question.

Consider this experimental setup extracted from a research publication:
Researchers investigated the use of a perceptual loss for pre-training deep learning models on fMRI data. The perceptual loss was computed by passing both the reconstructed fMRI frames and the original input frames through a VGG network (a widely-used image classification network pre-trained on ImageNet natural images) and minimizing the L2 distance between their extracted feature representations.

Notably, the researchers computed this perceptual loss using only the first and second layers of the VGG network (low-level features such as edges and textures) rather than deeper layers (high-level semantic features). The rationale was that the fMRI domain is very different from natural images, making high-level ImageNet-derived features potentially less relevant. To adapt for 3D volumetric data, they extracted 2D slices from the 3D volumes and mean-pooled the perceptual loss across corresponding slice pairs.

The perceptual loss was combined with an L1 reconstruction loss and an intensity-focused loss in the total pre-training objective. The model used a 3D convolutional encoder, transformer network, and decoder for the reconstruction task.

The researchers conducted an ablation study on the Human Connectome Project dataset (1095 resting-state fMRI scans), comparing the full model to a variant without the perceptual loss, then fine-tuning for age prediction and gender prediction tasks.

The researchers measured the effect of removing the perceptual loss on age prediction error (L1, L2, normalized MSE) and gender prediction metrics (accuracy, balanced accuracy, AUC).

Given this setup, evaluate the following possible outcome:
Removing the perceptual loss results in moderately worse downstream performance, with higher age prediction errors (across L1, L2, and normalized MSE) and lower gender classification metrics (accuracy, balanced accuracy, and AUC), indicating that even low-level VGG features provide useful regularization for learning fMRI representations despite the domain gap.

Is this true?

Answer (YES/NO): YES